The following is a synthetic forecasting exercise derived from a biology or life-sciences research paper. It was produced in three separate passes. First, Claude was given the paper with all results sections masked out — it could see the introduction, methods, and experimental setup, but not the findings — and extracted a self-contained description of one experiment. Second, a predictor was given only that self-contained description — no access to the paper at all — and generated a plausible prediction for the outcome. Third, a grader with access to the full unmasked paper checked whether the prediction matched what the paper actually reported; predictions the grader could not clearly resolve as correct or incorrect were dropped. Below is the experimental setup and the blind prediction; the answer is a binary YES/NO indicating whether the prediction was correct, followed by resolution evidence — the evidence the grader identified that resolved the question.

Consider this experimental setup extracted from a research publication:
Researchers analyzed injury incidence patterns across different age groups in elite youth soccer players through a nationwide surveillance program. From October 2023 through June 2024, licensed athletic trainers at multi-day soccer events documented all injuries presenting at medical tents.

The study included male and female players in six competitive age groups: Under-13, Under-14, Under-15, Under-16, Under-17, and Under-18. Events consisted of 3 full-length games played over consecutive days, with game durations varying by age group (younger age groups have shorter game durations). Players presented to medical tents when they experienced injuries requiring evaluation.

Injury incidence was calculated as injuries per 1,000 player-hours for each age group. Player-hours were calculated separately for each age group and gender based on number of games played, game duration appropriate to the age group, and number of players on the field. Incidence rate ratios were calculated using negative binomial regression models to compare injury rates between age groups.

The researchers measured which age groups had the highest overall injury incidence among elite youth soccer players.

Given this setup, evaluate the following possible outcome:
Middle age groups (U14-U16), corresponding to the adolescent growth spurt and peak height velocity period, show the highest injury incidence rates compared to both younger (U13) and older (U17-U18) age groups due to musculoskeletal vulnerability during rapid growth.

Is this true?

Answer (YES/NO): NO